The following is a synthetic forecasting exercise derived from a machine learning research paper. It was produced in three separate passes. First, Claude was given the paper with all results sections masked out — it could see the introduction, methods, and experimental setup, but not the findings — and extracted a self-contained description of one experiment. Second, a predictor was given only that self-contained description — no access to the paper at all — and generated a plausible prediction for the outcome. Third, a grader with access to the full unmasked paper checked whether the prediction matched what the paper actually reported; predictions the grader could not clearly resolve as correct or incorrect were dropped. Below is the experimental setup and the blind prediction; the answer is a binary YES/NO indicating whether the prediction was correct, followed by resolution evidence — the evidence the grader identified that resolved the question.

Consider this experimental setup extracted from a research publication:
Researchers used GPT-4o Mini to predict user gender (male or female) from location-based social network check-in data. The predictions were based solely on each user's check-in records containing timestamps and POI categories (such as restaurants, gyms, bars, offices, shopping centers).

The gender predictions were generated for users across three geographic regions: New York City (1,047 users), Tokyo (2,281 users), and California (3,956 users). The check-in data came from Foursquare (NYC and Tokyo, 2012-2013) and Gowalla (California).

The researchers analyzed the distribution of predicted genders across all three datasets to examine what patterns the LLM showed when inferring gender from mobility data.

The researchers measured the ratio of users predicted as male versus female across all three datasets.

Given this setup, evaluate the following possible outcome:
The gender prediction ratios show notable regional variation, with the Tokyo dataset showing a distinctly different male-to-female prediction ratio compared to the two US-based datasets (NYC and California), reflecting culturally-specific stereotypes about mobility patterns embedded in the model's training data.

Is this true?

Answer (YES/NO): NO